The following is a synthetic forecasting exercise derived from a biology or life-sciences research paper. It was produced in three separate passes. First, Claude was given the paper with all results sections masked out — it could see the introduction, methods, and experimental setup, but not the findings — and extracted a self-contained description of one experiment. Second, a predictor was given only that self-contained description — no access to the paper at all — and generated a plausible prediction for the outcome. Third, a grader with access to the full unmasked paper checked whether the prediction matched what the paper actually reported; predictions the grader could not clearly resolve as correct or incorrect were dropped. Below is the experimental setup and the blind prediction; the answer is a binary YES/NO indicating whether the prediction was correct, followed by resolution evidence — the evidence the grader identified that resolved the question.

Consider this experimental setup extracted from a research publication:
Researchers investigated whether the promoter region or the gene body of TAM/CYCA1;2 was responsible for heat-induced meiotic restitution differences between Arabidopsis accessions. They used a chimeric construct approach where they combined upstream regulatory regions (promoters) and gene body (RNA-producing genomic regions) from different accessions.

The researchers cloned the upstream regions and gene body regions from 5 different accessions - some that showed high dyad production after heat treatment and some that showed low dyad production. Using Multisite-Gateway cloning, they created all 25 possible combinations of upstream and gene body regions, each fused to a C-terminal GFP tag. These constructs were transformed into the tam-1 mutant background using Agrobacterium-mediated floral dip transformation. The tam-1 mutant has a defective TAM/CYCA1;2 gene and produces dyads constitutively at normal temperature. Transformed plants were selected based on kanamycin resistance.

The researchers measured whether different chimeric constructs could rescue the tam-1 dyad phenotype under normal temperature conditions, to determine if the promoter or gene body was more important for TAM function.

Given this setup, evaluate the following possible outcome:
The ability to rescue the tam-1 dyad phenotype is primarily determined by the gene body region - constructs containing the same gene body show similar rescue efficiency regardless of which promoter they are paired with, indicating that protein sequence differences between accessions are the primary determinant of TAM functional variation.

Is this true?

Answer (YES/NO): NO